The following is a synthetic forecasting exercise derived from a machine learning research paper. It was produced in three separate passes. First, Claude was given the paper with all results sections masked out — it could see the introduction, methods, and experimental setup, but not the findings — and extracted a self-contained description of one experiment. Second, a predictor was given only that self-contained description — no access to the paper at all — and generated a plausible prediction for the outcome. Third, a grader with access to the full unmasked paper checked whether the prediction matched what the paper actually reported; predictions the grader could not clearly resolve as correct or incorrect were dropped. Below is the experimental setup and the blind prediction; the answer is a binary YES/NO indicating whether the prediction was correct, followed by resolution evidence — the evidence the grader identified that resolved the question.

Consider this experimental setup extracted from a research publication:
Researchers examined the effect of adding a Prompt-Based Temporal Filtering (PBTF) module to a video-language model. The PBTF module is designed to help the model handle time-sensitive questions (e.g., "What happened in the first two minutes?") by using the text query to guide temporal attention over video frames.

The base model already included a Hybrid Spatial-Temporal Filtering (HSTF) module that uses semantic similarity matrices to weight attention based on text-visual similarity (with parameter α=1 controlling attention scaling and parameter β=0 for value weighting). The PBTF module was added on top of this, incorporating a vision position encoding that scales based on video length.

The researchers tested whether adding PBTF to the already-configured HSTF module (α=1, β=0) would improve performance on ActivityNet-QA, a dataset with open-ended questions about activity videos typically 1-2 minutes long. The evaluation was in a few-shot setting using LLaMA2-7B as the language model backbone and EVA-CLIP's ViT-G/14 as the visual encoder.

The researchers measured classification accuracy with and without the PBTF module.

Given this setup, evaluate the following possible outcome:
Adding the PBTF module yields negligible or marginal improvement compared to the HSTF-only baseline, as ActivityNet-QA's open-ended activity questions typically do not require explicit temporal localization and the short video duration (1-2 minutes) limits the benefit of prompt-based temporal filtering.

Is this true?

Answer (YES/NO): NO